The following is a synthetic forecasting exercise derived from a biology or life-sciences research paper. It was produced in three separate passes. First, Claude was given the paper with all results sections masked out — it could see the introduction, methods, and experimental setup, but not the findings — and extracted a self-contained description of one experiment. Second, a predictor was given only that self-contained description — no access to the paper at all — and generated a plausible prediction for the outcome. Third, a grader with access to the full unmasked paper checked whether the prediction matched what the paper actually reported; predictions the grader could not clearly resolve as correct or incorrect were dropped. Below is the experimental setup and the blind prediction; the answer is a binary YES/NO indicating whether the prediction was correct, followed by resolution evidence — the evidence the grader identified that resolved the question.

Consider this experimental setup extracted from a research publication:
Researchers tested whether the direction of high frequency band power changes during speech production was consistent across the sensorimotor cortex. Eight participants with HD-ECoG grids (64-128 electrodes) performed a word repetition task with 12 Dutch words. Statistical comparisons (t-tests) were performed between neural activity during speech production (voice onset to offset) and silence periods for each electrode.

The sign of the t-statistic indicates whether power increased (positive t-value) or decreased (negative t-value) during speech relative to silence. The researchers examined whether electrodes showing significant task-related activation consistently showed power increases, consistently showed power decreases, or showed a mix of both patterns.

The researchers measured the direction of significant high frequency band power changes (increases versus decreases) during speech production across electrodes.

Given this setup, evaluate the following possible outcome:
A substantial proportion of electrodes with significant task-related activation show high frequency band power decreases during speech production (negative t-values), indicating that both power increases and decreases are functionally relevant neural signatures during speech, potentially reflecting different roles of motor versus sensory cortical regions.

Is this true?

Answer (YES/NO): NO